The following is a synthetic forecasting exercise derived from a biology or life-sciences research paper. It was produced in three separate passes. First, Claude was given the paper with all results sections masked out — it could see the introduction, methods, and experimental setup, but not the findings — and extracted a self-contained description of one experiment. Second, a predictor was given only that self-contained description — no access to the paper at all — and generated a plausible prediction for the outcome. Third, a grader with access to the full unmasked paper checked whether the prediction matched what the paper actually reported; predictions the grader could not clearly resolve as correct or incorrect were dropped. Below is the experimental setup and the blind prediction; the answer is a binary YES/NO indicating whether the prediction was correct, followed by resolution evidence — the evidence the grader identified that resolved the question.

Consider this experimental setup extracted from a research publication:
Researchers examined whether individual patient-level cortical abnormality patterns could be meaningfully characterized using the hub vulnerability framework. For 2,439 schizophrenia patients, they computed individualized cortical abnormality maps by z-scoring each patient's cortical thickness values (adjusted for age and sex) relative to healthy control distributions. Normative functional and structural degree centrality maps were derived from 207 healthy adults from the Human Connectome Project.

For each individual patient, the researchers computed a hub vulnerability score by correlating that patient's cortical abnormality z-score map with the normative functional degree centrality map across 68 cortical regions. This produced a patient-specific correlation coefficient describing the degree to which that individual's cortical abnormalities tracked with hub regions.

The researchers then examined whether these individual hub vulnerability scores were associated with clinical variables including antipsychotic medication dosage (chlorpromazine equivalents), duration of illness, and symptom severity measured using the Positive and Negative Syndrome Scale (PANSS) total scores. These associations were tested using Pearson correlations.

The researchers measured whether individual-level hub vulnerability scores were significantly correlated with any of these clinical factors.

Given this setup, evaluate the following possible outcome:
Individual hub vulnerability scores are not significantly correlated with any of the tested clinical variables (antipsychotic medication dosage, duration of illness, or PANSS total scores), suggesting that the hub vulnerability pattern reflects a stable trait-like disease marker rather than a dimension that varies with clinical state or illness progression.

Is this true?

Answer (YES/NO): NO